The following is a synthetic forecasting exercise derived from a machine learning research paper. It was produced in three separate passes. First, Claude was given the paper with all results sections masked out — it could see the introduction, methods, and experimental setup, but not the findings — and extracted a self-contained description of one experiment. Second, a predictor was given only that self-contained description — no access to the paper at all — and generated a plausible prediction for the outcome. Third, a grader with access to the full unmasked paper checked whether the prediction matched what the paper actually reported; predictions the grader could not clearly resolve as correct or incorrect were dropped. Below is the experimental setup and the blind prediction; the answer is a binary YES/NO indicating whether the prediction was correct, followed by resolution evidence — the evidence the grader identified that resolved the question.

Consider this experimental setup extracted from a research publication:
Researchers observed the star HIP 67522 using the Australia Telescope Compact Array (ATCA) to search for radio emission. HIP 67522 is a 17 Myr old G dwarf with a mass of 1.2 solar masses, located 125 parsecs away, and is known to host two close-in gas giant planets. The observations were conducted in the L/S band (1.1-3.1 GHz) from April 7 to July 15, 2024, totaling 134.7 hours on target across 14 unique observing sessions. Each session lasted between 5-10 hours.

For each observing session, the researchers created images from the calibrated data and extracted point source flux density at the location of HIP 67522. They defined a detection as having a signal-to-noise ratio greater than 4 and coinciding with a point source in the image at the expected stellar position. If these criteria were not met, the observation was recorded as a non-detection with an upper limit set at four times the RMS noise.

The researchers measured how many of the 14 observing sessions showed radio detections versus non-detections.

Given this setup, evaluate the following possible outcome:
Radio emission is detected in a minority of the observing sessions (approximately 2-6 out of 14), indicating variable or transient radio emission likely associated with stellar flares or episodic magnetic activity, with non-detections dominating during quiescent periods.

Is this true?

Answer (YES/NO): NO